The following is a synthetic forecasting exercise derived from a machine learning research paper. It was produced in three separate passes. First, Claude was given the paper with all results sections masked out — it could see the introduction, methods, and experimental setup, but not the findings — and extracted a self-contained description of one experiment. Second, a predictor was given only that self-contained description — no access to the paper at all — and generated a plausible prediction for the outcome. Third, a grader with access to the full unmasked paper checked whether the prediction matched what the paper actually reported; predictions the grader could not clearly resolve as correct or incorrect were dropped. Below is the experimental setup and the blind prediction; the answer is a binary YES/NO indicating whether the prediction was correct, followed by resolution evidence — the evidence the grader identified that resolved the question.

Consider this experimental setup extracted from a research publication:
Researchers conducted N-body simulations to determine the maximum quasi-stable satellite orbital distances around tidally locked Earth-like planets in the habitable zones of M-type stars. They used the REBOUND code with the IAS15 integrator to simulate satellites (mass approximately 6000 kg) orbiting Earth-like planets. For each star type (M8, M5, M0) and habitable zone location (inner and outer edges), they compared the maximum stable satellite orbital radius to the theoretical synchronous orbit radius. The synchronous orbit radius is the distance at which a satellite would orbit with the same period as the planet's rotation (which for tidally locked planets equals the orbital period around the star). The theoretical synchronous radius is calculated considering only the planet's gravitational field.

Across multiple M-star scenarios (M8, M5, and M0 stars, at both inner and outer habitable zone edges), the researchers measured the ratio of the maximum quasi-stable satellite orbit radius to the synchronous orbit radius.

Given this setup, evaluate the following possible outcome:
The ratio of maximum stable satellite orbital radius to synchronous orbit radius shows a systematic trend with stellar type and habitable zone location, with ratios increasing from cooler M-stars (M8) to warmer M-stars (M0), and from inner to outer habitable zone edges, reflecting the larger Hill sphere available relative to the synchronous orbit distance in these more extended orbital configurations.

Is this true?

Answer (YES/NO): NO